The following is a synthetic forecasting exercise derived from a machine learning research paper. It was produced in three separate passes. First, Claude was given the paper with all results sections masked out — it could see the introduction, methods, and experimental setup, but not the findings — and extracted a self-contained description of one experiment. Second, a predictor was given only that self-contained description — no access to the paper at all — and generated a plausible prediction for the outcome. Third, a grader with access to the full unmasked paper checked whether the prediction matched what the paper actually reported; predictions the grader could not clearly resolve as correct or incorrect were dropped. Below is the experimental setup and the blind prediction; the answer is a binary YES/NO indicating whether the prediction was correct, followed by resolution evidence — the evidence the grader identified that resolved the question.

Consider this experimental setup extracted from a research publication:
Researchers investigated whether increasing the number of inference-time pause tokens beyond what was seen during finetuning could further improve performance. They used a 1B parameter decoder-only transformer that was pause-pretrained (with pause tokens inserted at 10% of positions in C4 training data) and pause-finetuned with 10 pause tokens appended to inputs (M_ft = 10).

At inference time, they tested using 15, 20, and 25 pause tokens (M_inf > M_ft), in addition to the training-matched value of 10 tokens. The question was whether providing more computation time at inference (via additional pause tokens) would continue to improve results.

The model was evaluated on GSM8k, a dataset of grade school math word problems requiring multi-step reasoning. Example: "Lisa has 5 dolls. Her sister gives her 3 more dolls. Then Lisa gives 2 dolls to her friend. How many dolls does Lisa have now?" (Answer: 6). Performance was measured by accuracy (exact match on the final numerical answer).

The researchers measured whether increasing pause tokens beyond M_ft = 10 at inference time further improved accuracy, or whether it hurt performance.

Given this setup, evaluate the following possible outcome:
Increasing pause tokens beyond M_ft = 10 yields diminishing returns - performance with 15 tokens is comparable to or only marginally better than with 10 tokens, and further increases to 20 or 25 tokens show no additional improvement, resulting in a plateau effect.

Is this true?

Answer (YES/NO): NO